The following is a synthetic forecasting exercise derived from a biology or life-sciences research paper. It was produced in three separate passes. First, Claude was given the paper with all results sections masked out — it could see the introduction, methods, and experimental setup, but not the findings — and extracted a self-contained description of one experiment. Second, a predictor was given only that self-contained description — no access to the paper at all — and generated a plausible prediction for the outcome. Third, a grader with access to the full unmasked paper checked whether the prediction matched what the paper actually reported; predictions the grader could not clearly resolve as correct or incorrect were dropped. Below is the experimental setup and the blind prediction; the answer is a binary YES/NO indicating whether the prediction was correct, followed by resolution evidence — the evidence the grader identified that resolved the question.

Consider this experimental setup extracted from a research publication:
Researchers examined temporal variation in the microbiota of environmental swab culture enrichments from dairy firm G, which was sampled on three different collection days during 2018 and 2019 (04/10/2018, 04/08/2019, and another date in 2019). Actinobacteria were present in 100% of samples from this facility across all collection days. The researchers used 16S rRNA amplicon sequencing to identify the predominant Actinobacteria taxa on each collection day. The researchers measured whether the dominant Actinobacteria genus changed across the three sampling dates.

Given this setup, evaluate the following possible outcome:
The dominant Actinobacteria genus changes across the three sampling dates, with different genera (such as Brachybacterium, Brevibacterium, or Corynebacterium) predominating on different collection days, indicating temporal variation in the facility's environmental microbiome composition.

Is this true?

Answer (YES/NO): YES